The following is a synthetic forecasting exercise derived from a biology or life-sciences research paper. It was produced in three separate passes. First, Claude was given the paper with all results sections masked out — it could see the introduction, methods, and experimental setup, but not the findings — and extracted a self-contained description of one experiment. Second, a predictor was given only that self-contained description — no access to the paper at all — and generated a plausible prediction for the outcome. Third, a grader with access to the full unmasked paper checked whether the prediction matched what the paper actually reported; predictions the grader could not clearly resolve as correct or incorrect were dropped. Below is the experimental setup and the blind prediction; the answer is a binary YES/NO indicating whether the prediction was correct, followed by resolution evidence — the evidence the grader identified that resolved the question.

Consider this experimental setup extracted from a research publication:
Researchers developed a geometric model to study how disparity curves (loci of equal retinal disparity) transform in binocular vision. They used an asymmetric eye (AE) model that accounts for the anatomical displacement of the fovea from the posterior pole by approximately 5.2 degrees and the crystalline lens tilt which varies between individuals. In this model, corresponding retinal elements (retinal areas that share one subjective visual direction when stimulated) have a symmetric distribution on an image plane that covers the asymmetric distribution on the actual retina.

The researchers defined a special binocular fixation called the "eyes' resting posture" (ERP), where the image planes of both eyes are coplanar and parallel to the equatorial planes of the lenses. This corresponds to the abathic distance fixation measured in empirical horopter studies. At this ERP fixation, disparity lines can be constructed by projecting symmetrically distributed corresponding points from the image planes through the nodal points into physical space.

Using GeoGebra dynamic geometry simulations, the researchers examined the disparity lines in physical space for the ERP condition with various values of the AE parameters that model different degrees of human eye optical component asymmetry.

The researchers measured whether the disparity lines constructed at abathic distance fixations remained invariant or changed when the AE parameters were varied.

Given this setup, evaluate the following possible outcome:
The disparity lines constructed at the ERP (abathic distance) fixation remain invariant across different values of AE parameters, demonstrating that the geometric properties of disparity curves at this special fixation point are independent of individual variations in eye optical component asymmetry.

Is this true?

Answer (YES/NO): YES